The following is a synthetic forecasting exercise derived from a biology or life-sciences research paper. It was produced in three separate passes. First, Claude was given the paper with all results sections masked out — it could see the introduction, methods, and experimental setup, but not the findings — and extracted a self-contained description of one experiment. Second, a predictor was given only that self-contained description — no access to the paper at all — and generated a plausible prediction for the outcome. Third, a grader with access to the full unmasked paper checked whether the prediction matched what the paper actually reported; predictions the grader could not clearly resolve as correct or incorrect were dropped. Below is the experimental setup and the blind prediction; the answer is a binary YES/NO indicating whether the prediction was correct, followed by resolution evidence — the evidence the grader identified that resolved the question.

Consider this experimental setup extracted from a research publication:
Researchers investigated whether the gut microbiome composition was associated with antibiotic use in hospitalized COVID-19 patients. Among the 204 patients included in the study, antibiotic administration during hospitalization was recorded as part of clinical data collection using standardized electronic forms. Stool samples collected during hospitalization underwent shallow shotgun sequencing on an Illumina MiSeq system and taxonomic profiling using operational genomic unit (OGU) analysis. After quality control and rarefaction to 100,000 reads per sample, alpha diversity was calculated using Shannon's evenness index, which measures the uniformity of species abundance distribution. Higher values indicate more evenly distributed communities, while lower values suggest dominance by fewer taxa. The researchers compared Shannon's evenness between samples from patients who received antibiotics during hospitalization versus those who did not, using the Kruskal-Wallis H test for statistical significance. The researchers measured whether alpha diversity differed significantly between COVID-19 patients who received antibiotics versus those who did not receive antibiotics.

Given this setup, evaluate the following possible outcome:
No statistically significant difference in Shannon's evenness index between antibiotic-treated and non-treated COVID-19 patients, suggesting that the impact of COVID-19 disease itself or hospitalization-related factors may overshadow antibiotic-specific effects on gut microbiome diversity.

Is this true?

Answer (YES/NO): NO